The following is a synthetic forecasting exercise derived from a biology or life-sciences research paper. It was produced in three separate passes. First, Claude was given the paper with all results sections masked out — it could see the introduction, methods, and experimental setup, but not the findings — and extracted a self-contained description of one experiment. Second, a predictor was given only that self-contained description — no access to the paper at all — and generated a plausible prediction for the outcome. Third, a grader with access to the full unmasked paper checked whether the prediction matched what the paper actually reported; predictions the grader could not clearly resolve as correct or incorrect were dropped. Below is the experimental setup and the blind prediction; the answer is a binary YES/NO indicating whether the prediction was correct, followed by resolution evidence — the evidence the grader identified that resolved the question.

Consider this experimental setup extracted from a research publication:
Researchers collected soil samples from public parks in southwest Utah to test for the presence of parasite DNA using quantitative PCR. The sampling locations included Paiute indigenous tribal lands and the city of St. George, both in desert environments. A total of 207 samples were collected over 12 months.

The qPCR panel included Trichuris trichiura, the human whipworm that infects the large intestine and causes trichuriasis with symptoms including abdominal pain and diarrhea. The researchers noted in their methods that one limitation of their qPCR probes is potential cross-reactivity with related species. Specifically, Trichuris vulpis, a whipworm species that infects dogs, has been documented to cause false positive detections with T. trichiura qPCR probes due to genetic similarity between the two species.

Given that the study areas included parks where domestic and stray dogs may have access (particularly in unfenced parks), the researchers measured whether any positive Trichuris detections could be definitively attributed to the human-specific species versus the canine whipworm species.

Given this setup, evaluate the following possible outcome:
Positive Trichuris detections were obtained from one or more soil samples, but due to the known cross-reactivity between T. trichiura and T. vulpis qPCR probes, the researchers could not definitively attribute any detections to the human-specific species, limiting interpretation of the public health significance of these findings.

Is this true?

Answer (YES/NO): YES